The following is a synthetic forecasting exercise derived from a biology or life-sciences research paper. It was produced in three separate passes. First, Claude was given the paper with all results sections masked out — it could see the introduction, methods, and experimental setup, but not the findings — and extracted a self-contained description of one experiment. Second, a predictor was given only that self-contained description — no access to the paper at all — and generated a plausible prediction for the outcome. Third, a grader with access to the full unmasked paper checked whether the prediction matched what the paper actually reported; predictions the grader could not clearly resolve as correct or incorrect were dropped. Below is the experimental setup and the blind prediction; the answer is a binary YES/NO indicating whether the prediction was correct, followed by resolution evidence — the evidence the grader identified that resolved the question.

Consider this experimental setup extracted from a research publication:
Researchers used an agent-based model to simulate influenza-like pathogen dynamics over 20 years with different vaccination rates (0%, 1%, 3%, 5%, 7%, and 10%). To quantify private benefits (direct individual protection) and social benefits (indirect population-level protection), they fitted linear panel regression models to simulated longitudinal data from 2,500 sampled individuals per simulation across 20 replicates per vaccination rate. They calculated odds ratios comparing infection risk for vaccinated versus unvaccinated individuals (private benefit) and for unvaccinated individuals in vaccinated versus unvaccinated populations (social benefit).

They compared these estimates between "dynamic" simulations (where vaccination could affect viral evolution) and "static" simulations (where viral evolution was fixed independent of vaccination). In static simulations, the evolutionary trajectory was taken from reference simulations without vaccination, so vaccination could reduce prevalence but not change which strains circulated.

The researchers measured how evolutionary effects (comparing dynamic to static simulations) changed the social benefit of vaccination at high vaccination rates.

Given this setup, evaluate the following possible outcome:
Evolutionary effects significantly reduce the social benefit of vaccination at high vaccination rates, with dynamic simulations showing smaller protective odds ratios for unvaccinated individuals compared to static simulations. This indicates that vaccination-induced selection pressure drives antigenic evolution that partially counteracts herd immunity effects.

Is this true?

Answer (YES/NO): NO